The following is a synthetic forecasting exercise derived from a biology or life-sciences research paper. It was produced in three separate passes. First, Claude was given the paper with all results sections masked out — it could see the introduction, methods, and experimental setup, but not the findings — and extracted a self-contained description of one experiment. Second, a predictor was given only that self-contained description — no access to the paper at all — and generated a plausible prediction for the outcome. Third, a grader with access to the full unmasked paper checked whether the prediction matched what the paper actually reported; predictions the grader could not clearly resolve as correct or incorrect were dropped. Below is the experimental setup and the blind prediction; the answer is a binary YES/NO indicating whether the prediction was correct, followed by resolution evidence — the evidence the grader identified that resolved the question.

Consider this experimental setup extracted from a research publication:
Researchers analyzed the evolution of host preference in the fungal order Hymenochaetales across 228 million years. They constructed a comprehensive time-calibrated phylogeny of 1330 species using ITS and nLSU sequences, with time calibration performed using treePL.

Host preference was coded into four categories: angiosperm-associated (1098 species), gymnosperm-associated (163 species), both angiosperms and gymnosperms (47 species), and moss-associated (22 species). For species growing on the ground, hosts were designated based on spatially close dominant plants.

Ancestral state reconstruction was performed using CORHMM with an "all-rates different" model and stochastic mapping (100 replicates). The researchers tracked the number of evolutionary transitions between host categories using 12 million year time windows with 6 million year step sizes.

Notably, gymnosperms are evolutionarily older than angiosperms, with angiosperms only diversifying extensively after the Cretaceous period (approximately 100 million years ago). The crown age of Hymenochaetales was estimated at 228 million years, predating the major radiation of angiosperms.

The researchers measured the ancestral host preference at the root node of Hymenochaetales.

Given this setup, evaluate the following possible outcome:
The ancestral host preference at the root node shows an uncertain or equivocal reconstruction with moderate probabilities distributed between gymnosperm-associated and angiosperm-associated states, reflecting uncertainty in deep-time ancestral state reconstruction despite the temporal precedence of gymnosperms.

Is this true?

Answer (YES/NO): NO